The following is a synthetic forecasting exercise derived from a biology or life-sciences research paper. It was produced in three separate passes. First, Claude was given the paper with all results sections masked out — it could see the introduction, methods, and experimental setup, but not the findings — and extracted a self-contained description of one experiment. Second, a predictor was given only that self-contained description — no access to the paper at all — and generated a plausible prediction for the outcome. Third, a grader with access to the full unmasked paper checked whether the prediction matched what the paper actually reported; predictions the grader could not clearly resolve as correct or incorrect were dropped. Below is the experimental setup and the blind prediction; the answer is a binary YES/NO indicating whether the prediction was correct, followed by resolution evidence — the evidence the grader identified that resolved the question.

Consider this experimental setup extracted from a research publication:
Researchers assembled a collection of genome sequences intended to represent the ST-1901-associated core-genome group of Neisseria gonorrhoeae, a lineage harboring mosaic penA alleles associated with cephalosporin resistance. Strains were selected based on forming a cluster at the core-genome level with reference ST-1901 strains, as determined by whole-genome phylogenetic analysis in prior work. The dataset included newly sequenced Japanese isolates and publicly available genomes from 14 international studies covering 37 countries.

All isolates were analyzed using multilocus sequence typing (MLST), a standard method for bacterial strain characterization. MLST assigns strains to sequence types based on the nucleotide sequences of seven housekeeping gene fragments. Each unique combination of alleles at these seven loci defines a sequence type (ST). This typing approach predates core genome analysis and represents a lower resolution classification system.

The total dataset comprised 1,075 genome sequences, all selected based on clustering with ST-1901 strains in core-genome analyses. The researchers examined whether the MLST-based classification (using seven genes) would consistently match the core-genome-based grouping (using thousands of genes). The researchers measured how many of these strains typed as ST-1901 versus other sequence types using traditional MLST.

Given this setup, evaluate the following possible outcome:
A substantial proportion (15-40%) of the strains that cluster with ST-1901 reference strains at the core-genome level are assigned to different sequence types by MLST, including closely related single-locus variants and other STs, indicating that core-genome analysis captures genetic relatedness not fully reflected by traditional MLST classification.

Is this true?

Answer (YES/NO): NO